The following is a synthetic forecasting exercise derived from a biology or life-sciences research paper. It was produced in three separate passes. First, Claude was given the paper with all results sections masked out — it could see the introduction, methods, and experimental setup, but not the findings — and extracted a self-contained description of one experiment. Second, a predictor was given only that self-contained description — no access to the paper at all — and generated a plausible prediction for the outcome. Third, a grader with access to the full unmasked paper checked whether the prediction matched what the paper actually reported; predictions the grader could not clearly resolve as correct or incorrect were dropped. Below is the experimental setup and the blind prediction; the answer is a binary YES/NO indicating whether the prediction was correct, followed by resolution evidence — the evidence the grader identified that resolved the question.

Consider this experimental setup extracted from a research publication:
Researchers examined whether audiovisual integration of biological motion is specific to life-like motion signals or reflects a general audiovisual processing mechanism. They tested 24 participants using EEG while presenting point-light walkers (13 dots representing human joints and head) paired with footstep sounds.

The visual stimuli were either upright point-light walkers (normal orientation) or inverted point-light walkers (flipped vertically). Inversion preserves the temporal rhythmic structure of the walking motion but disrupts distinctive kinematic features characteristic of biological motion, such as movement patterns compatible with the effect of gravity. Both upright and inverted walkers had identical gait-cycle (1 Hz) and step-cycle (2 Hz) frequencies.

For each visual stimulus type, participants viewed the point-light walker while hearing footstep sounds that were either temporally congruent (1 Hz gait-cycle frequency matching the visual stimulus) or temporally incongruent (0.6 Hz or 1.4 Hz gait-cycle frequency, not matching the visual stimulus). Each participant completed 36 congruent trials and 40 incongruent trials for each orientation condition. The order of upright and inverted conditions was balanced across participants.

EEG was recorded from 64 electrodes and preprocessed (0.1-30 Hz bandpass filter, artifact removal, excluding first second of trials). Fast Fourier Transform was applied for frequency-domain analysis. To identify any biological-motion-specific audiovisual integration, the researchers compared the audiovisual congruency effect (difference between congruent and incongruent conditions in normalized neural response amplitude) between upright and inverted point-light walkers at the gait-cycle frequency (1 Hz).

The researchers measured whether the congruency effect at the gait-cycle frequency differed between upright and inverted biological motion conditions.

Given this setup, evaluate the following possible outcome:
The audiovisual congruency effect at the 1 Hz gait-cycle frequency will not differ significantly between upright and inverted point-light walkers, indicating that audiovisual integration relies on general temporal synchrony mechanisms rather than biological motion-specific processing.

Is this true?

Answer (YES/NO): NO